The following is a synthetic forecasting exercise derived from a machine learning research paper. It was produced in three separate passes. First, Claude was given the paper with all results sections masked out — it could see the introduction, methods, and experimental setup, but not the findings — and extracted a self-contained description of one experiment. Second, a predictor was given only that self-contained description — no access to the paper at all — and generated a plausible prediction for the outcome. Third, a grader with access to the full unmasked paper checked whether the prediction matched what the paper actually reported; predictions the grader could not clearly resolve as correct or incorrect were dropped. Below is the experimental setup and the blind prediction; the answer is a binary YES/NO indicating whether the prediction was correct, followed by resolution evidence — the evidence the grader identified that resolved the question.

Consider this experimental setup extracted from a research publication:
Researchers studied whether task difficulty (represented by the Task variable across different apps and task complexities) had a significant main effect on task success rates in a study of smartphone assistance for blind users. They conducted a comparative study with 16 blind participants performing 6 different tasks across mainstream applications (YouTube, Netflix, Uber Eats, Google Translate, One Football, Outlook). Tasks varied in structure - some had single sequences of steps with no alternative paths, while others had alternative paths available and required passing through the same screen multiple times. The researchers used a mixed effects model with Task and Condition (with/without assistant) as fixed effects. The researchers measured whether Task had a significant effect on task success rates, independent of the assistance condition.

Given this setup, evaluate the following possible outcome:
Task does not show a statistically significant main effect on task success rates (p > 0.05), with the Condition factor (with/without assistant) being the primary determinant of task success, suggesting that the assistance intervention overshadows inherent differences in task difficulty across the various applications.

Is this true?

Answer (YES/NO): YES